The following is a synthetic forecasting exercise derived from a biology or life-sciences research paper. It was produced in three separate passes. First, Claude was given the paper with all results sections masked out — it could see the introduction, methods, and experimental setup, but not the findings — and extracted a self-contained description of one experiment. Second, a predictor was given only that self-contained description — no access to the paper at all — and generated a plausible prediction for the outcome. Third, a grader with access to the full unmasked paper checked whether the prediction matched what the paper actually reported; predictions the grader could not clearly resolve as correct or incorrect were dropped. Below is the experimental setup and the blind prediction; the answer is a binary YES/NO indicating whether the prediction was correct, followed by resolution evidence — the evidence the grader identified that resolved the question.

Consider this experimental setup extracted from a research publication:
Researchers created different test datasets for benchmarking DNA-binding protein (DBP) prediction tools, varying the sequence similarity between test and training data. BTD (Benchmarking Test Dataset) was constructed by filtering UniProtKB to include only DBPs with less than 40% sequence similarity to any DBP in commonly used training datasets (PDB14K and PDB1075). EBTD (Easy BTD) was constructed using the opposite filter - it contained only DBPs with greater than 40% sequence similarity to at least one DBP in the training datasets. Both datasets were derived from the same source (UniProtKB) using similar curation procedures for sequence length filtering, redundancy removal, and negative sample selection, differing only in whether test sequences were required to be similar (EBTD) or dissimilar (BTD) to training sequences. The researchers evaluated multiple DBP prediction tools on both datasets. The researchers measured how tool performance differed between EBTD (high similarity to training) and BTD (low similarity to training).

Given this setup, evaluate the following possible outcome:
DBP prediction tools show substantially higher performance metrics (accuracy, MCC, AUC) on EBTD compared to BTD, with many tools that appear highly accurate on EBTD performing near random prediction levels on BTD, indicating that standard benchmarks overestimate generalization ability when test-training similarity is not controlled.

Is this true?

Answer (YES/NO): YES